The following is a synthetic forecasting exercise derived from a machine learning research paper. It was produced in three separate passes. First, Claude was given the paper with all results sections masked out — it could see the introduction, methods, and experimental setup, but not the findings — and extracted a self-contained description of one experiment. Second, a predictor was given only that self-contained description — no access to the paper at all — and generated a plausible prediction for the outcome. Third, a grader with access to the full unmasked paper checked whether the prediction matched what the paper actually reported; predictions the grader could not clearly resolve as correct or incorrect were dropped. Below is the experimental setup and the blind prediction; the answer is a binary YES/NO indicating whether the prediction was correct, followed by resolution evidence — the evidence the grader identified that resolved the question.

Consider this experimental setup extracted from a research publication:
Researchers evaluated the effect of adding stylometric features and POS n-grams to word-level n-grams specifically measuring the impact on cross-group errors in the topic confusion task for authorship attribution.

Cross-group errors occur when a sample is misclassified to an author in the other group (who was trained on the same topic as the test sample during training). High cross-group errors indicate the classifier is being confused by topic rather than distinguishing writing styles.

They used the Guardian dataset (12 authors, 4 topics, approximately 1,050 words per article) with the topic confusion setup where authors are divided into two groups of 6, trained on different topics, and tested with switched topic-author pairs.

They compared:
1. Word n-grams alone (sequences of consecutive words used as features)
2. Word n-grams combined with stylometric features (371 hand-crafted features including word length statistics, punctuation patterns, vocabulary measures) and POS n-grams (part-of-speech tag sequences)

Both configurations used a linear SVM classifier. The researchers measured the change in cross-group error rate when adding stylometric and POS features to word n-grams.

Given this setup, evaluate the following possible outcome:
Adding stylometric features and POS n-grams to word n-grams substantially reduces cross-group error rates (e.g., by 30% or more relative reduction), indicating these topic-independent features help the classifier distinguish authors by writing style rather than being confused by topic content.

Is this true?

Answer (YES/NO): YES